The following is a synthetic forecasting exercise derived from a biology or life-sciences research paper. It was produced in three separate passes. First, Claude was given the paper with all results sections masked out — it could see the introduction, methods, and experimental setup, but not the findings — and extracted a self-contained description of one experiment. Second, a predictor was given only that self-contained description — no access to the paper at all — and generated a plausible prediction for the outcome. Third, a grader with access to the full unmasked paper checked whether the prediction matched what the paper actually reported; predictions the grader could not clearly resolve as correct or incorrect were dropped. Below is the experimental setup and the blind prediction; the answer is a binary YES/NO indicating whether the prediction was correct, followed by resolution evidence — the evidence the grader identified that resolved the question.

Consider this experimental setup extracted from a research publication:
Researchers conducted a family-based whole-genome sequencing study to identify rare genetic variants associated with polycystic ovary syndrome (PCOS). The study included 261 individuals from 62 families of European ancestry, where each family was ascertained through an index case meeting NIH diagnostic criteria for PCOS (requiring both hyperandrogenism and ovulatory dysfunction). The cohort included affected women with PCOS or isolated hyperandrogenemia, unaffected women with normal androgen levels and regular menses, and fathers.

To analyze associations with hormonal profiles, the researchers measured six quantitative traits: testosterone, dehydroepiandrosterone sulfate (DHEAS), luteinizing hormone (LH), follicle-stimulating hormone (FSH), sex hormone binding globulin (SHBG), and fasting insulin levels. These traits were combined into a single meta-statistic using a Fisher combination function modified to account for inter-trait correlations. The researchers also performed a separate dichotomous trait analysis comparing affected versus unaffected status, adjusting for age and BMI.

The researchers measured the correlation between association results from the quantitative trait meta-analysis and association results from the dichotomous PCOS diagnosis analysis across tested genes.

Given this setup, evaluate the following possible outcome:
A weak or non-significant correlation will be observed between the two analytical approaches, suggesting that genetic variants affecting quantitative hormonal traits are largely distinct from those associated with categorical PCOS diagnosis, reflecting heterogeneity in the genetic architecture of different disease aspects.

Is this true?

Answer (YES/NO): YES